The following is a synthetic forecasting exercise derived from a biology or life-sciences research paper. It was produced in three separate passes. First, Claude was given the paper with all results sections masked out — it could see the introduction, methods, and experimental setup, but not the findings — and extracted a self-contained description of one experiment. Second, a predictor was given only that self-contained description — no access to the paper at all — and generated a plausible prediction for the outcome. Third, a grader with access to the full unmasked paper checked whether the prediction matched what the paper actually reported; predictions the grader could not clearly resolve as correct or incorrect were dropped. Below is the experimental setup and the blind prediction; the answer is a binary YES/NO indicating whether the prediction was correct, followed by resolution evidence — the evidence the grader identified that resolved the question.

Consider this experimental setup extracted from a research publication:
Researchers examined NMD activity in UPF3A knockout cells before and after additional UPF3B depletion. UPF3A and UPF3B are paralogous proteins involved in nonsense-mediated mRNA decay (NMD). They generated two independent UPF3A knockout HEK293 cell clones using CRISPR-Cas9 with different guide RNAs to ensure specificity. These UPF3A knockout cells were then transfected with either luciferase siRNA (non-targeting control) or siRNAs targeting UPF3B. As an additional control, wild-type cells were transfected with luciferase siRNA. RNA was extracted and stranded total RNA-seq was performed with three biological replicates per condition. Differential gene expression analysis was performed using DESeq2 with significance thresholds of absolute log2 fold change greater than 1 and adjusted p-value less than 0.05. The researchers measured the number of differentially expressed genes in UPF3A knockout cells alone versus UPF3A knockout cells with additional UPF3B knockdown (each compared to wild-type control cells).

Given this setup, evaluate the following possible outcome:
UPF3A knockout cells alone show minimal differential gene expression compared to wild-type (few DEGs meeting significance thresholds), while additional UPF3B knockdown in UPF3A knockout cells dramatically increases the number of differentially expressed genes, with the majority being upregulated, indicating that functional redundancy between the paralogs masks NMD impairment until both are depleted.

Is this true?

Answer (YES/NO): NO